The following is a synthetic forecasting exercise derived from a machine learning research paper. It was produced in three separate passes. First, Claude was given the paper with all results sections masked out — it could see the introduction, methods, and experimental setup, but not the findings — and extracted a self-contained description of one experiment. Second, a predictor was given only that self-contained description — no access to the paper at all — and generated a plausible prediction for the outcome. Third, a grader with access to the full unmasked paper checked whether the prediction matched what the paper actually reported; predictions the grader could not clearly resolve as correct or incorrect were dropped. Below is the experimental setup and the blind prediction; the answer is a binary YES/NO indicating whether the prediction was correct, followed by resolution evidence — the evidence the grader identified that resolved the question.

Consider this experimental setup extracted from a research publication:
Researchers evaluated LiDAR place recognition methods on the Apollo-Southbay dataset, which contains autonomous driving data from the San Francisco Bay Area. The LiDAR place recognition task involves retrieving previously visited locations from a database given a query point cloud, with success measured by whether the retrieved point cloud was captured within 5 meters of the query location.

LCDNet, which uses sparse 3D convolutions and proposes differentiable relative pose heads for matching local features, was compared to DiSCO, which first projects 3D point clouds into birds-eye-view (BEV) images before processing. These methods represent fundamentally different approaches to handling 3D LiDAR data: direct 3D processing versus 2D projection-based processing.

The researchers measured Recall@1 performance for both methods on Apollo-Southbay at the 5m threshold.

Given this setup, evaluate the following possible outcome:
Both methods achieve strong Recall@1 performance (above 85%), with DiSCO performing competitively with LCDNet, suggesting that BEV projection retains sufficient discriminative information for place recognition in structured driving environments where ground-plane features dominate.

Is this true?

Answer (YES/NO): NO